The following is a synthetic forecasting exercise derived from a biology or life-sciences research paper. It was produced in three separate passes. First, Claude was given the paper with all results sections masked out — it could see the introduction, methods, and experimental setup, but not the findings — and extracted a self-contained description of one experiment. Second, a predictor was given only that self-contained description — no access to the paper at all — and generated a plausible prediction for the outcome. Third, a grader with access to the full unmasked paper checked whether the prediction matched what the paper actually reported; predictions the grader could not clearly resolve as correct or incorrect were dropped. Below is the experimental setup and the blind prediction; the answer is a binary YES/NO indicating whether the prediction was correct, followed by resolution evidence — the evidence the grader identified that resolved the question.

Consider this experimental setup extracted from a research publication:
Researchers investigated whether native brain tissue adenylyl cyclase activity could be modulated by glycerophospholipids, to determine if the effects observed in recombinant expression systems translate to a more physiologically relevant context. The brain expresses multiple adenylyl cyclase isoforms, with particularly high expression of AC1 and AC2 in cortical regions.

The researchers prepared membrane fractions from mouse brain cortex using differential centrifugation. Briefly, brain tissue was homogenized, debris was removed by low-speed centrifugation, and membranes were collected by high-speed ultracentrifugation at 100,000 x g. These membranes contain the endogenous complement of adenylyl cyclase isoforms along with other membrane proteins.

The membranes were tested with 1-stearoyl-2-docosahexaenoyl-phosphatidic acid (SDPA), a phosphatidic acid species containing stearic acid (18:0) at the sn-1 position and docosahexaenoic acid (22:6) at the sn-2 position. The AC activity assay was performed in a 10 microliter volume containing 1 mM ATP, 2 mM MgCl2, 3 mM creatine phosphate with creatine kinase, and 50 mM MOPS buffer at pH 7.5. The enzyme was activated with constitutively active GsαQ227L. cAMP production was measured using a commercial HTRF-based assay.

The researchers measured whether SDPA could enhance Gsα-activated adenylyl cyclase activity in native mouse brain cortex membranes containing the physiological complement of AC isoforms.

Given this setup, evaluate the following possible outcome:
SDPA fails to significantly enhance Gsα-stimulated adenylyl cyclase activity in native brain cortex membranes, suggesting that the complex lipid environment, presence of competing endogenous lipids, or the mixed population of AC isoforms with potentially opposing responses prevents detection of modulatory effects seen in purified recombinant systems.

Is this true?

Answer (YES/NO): NO